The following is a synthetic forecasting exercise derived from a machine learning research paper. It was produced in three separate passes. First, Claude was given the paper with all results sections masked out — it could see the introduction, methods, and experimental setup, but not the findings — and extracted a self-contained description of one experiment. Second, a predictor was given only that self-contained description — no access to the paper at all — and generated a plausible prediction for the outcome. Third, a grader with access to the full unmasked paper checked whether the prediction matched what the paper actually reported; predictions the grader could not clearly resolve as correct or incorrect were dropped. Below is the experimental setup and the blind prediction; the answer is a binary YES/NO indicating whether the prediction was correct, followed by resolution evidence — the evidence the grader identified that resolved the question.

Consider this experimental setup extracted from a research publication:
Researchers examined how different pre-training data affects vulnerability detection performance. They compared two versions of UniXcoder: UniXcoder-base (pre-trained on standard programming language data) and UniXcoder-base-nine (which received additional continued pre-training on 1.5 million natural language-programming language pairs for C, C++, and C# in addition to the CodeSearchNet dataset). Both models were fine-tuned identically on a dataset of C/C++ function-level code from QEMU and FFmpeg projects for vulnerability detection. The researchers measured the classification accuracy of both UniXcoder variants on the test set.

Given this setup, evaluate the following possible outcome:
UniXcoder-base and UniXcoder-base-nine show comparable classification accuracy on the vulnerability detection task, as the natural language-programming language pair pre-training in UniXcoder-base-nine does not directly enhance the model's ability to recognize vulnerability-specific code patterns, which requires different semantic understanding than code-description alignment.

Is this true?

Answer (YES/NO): NO